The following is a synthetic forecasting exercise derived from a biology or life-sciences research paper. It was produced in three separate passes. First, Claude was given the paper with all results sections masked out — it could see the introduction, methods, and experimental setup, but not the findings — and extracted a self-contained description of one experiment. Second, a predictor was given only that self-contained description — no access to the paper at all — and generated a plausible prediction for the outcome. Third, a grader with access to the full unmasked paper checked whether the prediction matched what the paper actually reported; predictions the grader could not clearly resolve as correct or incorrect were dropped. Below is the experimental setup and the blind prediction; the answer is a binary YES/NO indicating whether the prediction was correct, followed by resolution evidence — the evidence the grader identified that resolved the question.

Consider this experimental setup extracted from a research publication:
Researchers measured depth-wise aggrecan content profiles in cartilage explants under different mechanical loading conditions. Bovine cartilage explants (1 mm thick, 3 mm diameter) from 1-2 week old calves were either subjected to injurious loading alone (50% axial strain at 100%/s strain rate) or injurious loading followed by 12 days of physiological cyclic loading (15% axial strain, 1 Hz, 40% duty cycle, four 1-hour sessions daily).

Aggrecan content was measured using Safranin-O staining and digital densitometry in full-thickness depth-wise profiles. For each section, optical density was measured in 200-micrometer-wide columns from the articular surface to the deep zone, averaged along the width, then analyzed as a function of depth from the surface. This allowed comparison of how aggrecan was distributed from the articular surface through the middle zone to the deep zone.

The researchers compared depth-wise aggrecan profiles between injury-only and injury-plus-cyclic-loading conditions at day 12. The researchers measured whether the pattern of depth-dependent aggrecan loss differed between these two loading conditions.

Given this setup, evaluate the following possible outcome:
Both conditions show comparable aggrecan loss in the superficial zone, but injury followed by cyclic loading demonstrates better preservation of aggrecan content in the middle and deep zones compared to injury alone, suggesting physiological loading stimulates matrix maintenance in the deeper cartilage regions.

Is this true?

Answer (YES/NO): NO